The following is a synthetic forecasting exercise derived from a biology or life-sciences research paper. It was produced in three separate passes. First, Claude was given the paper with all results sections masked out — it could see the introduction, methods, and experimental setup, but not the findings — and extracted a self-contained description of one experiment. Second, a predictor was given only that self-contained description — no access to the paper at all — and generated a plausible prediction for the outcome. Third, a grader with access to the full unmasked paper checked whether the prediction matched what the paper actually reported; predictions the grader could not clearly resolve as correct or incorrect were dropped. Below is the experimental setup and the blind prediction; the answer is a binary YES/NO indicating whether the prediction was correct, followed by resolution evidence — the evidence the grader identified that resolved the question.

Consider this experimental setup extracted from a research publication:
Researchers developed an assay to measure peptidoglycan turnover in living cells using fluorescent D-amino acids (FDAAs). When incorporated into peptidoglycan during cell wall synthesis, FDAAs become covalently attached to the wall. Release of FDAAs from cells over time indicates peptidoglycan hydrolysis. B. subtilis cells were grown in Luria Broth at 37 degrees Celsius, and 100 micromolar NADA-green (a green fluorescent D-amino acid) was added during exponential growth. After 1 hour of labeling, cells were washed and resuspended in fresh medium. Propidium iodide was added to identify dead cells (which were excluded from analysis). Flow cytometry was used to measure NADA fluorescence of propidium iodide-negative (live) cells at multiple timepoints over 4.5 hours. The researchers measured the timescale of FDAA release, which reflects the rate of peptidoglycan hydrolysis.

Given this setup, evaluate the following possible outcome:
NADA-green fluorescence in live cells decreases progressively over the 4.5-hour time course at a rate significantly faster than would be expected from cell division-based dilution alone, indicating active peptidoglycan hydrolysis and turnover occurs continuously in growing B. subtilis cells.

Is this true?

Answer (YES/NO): NO